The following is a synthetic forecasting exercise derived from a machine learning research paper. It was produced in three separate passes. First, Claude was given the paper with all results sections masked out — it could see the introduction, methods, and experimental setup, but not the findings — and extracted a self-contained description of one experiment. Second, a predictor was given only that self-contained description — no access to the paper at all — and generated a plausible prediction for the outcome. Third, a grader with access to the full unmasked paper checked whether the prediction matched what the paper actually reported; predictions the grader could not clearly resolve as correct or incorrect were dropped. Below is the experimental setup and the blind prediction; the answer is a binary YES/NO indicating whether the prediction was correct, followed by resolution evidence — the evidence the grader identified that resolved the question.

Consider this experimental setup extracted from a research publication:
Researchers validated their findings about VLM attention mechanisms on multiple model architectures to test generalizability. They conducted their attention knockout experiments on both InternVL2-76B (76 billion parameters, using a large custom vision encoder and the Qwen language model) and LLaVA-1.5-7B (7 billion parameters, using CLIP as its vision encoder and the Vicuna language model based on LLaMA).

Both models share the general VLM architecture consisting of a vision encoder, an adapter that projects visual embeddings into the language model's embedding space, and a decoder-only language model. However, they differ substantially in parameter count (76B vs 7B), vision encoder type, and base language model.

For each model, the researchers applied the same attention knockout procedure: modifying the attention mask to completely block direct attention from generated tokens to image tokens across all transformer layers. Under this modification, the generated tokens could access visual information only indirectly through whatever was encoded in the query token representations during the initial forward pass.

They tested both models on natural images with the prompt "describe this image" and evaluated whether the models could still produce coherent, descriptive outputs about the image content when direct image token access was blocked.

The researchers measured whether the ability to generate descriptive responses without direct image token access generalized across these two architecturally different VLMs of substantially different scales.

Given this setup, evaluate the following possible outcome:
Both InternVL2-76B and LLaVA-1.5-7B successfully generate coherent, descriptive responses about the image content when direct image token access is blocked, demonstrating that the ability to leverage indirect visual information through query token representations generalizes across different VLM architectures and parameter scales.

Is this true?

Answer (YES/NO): YES